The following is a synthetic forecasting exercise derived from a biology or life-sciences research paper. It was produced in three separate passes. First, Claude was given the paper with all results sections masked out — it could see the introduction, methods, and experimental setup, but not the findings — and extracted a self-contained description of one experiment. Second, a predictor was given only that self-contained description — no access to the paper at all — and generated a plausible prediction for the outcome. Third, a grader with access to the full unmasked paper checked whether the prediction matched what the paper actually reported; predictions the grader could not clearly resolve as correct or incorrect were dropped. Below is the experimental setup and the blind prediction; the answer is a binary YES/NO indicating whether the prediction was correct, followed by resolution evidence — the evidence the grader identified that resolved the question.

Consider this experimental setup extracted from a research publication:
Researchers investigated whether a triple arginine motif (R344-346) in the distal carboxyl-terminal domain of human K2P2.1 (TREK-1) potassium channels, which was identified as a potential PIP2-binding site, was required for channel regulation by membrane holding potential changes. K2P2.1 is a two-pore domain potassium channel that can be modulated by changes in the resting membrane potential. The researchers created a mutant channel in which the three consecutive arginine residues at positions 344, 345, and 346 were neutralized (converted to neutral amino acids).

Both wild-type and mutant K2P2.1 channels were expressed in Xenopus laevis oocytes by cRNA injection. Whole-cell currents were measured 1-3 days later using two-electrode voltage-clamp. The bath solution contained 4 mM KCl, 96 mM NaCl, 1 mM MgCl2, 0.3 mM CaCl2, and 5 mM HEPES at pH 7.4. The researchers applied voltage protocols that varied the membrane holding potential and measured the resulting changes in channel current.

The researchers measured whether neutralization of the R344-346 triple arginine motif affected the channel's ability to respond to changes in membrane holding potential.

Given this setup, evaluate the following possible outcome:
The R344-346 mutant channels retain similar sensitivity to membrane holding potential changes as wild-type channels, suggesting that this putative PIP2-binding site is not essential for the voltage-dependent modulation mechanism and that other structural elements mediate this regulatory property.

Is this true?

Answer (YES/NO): NO